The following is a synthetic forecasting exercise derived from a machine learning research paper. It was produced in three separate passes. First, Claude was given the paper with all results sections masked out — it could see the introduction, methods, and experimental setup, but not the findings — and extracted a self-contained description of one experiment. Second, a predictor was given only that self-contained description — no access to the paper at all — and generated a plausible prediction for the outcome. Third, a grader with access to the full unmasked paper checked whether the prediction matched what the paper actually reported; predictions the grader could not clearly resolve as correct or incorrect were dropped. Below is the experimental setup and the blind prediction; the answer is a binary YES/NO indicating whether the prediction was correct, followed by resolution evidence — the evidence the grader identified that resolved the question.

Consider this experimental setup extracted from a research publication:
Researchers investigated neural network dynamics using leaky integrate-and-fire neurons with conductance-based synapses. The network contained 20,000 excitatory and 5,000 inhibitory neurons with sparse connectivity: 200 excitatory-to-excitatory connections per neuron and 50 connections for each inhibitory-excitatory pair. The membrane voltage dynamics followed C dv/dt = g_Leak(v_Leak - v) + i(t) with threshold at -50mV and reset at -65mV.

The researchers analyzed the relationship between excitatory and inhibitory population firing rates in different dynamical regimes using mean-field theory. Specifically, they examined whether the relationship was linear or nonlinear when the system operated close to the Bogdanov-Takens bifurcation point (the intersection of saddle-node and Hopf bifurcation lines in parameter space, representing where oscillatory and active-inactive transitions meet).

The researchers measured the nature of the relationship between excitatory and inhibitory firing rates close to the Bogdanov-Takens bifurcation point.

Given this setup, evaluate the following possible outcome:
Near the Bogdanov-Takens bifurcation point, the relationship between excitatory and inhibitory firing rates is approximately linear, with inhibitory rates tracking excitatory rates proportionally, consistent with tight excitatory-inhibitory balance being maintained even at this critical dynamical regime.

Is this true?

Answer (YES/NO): YES